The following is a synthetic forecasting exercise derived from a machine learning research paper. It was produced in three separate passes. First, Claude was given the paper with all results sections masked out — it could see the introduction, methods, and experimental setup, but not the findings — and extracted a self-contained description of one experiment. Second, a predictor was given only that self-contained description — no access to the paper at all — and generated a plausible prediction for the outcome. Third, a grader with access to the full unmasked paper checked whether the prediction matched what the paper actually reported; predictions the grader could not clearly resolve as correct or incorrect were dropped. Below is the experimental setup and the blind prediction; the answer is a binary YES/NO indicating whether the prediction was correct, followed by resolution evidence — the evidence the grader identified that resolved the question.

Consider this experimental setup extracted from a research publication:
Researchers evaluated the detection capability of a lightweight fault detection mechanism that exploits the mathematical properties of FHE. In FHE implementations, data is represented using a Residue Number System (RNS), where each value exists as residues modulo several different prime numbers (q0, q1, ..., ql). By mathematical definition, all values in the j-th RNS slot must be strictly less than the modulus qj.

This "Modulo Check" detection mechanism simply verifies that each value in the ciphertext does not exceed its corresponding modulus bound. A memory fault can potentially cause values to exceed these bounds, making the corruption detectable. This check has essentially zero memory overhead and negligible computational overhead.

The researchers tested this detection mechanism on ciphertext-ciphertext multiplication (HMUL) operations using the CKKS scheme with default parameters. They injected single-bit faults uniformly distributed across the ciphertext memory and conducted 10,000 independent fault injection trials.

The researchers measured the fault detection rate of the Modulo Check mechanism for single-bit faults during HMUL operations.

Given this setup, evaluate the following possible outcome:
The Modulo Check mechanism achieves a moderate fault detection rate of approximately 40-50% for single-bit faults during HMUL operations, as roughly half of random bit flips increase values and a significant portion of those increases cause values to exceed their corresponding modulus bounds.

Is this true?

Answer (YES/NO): NO